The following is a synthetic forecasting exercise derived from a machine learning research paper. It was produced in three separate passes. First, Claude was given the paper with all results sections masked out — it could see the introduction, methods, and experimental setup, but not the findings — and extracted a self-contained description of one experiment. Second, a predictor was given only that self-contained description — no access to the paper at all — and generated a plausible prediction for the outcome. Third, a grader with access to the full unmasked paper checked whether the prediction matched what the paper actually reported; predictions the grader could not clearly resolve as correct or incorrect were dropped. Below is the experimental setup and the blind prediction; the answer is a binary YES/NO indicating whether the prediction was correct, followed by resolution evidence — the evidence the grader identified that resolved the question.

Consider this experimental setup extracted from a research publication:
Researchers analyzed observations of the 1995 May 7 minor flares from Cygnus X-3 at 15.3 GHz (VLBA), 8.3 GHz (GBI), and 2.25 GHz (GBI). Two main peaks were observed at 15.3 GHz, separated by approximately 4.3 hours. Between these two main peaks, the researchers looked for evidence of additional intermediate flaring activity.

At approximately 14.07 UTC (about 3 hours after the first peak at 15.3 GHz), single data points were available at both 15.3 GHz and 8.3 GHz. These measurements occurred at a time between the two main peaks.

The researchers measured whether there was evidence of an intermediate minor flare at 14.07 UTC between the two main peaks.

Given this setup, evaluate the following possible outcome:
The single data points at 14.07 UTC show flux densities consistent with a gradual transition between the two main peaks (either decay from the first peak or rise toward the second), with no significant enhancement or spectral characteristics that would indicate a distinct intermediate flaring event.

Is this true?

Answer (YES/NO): NO